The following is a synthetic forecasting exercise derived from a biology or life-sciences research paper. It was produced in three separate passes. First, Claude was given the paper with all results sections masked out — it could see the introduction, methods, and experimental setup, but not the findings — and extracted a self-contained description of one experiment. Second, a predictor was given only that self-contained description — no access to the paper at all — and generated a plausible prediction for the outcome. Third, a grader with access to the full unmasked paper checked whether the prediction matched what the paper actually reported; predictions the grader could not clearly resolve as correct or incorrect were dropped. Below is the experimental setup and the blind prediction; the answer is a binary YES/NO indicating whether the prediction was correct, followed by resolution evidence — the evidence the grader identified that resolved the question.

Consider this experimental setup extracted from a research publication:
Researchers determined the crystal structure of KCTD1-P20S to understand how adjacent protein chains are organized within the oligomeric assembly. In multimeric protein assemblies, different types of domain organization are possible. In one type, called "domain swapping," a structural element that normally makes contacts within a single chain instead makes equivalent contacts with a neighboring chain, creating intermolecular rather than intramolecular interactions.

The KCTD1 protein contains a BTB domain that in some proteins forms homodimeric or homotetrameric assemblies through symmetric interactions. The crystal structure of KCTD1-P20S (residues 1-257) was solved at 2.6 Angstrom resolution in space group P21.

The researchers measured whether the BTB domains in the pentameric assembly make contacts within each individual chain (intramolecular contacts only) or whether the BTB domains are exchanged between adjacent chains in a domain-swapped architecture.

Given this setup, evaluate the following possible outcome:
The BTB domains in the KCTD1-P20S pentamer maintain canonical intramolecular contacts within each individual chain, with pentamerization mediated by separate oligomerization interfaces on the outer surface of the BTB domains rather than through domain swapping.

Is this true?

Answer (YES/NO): NO